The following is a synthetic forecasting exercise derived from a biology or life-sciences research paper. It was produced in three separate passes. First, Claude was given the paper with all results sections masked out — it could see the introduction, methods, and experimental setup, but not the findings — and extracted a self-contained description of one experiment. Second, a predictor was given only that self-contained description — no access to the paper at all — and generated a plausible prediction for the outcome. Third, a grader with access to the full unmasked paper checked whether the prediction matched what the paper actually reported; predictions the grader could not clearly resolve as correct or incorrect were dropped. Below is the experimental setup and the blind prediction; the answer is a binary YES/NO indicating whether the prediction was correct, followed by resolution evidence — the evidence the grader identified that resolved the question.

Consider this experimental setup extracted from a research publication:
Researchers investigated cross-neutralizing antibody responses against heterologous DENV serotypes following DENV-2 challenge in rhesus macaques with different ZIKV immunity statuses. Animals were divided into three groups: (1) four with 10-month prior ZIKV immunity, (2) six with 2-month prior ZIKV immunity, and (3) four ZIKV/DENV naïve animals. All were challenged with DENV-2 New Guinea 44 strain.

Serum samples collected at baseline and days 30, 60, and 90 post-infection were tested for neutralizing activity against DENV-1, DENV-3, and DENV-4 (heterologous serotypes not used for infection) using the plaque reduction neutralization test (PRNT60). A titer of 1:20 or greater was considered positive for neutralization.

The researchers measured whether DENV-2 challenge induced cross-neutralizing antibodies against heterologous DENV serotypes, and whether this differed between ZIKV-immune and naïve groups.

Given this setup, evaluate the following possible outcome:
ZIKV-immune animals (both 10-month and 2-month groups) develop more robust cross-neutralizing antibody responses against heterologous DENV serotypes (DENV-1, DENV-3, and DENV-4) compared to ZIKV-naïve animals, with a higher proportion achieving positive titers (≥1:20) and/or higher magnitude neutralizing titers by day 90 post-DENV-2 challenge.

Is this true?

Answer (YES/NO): NO